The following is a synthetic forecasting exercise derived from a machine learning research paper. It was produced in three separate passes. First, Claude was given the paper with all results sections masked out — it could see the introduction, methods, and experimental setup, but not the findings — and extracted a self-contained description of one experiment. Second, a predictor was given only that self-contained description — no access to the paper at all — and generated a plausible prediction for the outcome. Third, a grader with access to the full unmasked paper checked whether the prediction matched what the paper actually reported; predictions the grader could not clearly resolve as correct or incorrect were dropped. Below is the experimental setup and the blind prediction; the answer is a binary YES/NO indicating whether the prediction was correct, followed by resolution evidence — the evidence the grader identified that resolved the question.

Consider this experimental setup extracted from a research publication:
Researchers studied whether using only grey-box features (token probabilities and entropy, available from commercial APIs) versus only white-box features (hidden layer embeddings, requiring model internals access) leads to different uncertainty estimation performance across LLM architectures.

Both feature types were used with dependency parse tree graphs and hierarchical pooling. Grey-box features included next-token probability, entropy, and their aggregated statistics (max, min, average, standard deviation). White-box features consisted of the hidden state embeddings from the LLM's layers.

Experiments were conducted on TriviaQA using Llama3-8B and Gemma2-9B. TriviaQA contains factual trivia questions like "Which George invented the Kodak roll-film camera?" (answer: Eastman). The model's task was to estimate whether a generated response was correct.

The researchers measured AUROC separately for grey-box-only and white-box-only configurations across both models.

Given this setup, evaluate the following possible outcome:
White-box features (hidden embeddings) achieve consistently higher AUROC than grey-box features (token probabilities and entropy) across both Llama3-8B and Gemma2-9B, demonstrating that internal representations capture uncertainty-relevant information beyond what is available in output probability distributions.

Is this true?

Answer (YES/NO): NO